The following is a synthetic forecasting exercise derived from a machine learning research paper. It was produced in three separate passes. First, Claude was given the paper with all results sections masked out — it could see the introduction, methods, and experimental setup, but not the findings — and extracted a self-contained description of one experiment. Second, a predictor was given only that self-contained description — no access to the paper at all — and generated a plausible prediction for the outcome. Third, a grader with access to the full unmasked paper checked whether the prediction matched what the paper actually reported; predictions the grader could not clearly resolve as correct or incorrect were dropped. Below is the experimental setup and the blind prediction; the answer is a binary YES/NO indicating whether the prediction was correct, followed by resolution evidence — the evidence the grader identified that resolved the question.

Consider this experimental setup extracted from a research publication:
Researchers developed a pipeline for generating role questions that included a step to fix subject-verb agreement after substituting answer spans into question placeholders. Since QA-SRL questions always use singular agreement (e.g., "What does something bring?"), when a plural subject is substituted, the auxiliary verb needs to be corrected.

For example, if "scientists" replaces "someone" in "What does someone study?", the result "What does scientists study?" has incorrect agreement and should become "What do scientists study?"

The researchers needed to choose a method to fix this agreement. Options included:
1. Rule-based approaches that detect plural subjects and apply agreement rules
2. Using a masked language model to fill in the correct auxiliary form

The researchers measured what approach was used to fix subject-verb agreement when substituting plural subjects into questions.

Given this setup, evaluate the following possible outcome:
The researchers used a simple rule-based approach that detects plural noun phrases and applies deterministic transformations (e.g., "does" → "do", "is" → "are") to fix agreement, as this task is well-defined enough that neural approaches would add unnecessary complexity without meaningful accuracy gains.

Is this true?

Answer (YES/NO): NO